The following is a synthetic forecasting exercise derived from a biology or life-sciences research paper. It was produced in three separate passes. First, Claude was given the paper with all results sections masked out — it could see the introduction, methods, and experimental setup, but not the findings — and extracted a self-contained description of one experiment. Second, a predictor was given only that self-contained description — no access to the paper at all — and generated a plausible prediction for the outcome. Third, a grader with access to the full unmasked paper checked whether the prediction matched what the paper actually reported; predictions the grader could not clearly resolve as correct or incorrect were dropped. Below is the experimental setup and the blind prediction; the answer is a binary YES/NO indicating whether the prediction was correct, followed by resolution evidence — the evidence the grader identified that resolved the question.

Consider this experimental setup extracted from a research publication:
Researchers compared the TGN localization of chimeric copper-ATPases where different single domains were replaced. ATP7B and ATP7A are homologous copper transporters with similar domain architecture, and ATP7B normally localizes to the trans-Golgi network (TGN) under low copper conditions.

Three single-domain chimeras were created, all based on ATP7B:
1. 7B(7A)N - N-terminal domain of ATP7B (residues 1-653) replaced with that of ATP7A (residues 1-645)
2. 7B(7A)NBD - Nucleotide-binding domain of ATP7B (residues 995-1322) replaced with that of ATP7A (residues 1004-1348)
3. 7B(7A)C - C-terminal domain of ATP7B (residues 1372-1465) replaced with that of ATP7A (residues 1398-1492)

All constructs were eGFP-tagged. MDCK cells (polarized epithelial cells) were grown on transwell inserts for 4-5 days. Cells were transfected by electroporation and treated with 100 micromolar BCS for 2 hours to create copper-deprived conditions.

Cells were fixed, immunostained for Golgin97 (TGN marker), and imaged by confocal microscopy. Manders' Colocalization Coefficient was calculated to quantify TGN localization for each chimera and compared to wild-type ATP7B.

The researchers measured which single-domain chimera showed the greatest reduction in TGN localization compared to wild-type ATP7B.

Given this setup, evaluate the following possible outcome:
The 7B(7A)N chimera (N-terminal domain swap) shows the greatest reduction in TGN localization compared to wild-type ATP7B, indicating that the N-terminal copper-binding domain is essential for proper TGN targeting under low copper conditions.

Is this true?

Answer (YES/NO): YES